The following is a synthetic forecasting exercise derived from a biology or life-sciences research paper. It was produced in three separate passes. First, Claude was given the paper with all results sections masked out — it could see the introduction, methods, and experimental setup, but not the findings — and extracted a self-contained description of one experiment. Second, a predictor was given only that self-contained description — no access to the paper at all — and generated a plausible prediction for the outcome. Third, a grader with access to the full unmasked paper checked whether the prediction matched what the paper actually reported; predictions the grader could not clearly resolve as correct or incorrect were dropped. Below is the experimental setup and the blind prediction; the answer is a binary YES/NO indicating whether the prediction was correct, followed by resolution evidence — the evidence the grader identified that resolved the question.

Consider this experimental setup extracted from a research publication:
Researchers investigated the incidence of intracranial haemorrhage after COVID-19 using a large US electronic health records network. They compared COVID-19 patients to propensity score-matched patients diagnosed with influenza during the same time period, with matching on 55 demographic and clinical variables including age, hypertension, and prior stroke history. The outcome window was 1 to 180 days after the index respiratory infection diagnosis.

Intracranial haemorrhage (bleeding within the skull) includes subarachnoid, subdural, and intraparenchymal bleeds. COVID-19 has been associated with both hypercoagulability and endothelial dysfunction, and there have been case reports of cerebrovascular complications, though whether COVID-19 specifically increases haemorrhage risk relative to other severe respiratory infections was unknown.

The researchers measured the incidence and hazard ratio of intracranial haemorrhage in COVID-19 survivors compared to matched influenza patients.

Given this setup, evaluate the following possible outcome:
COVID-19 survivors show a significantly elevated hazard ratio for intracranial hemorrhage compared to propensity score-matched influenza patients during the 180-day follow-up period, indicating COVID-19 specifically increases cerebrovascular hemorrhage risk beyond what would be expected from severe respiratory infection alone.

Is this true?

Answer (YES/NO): YES